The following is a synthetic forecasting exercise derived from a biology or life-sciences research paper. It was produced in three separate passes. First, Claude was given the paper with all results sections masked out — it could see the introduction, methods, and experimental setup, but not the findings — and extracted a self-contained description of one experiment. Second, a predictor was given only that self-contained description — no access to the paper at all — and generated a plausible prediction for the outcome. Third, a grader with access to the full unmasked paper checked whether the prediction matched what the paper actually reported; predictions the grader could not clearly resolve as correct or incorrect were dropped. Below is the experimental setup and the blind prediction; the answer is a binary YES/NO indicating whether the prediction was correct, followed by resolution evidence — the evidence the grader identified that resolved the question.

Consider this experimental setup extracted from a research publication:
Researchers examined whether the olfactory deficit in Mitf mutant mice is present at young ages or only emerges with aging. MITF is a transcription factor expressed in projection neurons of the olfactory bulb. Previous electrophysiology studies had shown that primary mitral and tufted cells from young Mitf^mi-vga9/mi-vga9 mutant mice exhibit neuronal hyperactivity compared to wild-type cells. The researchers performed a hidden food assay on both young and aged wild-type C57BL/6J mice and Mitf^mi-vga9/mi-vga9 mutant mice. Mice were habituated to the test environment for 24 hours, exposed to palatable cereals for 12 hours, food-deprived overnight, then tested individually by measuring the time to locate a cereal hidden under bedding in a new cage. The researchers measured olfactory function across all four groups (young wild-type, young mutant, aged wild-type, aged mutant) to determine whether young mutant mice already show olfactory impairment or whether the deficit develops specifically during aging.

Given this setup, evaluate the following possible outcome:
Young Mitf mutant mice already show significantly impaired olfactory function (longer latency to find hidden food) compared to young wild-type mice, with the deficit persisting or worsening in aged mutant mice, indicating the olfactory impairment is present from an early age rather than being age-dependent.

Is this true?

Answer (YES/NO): NO